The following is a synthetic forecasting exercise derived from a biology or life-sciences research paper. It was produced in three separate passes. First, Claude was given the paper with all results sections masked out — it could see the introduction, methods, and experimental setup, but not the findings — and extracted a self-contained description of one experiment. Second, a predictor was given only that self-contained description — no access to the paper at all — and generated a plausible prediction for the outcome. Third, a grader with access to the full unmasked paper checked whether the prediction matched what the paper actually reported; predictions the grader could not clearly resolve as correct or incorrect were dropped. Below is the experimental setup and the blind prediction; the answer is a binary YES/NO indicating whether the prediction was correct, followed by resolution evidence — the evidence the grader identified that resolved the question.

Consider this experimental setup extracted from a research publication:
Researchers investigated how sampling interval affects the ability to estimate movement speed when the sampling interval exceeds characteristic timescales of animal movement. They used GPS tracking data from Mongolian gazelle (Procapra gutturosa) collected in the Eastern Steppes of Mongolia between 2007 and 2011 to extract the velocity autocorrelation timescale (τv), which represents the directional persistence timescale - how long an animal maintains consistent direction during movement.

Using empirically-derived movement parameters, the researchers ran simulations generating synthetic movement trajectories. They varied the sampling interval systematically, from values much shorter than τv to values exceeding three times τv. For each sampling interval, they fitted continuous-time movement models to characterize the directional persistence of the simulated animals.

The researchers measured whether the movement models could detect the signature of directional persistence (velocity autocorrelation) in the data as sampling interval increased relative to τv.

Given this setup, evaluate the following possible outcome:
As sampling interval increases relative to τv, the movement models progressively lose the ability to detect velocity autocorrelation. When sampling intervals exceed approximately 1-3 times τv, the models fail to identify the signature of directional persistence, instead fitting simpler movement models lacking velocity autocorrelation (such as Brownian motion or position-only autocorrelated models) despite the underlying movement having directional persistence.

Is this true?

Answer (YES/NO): YES